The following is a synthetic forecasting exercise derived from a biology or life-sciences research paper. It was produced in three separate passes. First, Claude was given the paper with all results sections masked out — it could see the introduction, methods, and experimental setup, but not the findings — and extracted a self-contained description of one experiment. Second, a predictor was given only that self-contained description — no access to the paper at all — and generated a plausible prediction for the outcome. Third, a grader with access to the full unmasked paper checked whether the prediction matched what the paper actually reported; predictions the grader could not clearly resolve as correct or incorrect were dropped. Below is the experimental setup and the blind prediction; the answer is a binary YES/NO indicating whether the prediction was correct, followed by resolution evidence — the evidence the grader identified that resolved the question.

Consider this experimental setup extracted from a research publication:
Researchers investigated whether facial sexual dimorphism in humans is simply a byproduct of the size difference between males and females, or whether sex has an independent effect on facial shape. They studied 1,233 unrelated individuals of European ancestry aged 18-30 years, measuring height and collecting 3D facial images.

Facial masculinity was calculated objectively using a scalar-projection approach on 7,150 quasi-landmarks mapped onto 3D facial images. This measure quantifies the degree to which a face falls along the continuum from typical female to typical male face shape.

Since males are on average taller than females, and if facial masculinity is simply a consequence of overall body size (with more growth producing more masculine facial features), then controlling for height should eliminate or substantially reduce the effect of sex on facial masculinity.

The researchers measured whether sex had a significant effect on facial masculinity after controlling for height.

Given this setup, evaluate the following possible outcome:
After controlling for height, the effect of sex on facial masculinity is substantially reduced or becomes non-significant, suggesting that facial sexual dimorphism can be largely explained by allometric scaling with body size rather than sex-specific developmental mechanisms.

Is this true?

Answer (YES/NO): NO